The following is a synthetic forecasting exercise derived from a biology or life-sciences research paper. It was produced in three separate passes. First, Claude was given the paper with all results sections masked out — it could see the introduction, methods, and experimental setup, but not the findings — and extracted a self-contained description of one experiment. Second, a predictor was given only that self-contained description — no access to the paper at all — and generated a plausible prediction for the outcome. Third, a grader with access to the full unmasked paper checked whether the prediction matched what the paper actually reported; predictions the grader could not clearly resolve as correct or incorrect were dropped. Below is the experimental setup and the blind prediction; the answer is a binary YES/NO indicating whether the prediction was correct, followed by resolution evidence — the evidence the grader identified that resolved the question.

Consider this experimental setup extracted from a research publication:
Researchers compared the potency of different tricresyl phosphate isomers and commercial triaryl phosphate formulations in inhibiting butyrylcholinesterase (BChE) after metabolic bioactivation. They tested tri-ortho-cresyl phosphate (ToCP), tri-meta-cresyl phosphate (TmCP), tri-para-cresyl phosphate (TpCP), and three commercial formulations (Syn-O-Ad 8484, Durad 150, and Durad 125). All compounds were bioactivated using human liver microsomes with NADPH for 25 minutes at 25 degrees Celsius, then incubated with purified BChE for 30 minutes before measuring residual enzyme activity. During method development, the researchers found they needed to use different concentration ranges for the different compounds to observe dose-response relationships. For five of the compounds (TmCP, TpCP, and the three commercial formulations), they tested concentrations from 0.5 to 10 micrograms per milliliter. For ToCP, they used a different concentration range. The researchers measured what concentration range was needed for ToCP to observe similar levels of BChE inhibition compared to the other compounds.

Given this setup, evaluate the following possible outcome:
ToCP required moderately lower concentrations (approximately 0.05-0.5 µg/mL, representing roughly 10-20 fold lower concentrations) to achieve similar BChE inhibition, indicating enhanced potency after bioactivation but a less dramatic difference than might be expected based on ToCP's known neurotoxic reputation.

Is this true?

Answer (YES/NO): NO